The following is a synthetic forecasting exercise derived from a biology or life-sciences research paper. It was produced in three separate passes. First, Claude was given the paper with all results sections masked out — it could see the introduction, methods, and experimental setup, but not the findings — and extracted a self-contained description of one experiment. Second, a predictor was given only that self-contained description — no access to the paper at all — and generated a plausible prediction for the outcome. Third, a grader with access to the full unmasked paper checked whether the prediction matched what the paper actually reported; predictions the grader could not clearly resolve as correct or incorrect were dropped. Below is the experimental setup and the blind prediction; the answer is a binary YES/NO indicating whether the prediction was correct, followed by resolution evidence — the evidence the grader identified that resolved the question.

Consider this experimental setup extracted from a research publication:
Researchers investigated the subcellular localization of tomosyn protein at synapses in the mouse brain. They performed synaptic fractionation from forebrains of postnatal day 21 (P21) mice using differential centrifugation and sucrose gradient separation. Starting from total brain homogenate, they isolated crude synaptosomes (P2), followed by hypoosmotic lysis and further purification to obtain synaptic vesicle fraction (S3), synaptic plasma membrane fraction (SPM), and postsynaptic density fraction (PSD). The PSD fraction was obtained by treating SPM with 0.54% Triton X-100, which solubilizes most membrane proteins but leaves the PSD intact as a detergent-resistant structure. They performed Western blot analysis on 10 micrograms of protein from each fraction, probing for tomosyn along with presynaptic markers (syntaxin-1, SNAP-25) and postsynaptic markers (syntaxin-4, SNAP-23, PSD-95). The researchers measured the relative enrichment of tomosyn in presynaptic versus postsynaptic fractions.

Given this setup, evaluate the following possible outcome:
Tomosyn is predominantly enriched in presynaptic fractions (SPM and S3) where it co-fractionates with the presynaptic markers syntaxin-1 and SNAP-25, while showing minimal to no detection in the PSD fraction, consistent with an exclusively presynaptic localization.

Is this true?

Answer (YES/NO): NO